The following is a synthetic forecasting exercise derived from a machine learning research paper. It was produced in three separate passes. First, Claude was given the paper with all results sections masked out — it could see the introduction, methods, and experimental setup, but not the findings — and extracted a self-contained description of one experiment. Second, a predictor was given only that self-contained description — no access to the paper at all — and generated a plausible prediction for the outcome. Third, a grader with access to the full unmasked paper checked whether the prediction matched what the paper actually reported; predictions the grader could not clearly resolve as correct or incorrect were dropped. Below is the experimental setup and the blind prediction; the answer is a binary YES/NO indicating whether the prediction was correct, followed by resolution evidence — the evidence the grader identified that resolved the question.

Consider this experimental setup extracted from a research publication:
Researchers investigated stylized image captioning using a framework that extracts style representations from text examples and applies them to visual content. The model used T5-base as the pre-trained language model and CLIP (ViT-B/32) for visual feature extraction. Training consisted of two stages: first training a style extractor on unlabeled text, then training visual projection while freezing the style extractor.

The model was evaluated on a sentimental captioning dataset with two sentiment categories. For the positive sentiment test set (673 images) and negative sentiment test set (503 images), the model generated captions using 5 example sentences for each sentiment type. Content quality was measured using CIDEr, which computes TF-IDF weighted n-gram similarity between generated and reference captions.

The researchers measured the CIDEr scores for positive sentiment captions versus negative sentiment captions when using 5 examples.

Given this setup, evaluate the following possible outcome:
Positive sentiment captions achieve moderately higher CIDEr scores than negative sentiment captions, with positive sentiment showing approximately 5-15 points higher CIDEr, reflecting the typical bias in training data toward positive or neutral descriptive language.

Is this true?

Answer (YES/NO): NO